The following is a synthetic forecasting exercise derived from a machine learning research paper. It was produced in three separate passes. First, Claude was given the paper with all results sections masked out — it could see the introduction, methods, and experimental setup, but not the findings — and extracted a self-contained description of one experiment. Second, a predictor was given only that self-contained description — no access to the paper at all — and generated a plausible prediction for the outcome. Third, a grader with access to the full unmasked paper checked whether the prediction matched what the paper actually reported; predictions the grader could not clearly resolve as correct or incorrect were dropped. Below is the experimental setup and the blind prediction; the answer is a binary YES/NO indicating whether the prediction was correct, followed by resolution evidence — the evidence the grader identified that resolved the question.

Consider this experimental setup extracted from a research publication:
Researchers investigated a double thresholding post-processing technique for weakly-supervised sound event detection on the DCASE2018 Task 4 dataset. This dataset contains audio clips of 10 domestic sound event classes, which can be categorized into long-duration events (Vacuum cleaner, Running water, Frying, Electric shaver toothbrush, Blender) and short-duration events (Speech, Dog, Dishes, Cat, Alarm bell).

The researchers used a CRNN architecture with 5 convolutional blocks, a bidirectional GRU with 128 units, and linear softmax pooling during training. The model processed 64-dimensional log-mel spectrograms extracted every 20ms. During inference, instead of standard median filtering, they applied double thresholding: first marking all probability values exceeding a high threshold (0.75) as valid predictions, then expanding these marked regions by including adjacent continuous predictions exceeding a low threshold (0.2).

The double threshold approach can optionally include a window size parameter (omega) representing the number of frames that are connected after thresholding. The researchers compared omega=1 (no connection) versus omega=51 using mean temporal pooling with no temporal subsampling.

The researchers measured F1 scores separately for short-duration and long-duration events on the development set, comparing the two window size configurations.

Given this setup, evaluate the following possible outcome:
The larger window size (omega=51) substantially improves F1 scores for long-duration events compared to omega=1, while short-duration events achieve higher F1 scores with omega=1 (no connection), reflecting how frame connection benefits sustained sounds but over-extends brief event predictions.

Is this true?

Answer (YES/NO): YES